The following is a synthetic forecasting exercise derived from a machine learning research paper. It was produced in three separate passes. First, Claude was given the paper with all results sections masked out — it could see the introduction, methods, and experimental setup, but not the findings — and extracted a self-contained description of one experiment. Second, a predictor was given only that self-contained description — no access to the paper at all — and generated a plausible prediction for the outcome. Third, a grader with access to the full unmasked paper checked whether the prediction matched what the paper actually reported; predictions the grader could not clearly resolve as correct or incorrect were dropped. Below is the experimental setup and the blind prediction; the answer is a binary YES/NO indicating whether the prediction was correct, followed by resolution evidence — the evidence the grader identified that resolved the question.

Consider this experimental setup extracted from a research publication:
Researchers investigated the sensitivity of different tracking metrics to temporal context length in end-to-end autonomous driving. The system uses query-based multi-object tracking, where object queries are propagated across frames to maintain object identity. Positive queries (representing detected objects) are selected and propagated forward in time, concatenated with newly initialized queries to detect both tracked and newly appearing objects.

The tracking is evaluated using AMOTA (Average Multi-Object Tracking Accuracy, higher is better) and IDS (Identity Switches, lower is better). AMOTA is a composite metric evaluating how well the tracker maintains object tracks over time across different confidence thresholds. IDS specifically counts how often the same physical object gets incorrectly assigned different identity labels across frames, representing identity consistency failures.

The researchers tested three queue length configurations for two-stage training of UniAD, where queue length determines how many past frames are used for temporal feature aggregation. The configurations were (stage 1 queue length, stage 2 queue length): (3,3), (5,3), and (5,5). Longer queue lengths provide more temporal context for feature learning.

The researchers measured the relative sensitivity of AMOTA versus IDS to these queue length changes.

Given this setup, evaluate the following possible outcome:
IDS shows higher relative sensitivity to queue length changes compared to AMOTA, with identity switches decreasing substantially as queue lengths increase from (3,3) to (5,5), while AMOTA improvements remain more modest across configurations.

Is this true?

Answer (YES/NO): YES